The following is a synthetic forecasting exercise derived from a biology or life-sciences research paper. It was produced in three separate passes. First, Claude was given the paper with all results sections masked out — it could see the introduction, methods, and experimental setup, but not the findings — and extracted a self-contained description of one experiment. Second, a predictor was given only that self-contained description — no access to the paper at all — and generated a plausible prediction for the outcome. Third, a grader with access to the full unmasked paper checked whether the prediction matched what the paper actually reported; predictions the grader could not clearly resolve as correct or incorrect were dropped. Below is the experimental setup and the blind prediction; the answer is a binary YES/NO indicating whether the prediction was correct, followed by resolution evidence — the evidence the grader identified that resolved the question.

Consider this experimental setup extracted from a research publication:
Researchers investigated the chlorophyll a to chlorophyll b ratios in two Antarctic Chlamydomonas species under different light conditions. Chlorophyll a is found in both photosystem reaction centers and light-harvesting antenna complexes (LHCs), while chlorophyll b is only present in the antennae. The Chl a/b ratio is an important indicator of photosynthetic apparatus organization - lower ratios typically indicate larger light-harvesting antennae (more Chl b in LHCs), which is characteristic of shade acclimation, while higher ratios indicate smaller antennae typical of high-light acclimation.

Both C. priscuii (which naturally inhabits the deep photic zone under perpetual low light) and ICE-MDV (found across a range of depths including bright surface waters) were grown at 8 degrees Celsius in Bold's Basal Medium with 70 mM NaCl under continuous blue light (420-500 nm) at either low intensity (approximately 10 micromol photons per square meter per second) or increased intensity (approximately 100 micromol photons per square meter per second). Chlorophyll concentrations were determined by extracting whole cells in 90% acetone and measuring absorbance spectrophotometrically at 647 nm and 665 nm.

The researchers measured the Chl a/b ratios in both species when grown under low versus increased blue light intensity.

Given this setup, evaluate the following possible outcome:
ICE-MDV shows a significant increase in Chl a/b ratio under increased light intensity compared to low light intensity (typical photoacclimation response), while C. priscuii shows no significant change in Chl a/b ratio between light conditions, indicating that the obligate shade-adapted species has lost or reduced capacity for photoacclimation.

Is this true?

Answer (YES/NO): NO